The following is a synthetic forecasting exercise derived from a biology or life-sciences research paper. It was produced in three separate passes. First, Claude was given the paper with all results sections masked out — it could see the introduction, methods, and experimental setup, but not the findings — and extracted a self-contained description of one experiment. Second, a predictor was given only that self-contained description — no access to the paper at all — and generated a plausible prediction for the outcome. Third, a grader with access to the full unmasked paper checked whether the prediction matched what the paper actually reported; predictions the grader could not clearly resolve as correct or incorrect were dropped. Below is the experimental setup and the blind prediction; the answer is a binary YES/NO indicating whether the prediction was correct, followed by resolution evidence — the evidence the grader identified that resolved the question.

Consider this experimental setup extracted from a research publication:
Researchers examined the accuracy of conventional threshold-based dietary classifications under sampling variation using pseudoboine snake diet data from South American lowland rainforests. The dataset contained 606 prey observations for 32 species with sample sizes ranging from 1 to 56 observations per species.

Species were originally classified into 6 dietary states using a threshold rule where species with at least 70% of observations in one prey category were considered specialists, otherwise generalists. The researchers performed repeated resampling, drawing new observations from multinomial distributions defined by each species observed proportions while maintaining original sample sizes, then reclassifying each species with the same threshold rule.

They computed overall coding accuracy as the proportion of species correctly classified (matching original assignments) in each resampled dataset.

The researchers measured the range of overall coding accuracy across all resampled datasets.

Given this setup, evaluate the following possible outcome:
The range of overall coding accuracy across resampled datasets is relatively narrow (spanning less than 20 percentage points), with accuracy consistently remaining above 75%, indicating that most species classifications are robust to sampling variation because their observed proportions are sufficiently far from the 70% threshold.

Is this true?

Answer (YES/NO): NO